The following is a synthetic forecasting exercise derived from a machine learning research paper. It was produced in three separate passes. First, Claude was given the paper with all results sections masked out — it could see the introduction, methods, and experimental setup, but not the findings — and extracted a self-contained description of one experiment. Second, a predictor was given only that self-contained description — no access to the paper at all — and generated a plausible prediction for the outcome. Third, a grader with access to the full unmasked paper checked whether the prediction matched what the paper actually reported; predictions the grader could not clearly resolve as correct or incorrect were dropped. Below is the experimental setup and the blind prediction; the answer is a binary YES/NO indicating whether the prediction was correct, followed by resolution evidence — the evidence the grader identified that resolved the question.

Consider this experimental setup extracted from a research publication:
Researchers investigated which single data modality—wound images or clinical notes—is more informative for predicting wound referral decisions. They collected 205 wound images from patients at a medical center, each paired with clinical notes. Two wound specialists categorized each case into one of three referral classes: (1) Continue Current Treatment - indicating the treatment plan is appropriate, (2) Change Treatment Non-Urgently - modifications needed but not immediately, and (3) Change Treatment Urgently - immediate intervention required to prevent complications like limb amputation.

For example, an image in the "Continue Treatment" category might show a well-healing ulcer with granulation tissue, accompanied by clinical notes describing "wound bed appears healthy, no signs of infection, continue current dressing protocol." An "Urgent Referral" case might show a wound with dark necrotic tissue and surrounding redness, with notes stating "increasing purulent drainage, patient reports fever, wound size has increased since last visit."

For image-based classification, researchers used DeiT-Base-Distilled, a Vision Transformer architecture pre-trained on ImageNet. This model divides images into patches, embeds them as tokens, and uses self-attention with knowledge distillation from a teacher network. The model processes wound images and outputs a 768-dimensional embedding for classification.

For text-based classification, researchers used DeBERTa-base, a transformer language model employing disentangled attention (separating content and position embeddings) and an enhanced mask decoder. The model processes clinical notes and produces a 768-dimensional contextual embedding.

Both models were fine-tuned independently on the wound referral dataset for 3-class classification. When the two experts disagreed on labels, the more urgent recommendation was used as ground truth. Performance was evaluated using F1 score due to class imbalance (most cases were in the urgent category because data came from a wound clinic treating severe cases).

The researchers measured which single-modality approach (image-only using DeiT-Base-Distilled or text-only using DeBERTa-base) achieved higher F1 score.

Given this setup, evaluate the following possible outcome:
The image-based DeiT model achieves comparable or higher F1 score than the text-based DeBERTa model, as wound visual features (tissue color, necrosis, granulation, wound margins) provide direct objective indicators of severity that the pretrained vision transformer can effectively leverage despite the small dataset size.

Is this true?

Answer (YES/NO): YES